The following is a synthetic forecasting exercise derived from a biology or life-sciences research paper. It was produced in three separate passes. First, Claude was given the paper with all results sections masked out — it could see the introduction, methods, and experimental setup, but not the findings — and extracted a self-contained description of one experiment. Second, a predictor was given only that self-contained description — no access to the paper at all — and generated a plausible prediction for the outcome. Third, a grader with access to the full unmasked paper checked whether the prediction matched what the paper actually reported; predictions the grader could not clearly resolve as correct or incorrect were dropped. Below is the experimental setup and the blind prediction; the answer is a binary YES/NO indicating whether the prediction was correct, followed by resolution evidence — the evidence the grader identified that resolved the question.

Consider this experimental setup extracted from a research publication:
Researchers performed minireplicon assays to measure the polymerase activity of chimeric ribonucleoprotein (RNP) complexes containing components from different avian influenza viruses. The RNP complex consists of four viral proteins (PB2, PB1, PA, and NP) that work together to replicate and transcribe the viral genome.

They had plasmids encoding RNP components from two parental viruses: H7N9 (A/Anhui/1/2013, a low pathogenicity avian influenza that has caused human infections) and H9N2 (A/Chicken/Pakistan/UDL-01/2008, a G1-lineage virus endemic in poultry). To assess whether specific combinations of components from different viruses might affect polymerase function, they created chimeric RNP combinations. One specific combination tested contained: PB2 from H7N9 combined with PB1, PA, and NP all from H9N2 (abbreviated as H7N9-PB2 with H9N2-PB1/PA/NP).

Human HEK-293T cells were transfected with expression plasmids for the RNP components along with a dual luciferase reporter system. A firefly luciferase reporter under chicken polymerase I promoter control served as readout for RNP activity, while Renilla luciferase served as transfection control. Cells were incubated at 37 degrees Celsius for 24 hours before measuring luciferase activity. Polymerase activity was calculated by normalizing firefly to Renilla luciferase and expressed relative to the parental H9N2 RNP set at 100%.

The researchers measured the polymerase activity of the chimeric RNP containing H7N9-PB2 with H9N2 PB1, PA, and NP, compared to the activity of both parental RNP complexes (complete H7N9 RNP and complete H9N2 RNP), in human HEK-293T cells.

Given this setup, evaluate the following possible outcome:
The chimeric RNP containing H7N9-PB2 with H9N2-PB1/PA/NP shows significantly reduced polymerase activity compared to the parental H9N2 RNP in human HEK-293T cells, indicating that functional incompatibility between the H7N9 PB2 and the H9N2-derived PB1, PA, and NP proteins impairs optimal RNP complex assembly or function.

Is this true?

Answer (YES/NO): NO